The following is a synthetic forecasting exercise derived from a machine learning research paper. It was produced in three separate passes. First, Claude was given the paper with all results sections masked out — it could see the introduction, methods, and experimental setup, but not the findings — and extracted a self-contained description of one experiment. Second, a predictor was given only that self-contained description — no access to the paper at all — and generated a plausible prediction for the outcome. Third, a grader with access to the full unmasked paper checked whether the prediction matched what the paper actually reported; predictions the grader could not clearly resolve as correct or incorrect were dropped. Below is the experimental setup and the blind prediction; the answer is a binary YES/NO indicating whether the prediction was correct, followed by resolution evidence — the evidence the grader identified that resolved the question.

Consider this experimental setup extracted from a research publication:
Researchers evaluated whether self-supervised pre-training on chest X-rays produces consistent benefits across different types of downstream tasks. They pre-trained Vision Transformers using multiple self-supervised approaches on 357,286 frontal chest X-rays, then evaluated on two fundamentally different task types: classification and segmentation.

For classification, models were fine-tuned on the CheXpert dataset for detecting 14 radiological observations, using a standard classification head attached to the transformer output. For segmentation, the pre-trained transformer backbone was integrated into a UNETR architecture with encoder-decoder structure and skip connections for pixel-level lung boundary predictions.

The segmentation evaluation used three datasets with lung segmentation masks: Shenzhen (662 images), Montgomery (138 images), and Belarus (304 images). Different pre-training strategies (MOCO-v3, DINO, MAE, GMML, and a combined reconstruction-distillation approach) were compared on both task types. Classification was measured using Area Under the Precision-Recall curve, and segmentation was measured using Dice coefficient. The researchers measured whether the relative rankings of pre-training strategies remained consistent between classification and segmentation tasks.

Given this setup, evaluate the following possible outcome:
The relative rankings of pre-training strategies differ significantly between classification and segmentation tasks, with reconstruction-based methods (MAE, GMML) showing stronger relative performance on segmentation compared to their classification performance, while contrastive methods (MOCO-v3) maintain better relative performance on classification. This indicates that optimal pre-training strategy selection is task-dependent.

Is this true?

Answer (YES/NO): NO